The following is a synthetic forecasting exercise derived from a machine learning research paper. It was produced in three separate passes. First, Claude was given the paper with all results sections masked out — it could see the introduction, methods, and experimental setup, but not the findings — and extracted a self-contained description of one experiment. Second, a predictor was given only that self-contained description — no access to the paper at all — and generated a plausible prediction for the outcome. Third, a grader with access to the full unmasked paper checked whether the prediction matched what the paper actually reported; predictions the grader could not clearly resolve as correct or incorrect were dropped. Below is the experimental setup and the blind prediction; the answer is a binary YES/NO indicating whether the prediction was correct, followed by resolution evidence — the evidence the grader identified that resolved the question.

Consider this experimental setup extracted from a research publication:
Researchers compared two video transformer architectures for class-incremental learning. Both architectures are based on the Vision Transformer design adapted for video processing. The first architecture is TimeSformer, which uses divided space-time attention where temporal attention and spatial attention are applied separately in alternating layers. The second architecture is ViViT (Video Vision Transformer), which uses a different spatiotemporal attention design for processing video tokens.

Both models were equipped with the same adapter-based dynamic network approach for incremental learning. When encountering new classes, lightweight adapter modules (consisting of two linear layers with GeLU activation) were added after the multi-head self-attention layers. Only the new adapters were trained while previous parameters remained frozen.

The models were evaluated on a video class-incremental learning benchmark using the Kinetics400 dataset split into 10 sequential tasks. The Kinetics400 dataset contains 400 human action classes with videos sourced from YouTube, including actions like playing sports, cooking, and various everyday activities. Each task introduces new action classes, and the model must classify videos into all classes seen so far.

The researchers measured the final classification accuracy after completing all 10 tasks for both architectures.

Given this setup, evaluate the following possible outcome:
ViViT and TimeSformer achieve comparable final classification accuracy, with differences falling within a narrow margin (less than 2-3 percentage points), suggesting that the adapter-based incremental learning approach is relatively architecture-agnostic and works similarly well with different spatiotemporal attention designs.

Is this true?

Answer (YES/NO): YES